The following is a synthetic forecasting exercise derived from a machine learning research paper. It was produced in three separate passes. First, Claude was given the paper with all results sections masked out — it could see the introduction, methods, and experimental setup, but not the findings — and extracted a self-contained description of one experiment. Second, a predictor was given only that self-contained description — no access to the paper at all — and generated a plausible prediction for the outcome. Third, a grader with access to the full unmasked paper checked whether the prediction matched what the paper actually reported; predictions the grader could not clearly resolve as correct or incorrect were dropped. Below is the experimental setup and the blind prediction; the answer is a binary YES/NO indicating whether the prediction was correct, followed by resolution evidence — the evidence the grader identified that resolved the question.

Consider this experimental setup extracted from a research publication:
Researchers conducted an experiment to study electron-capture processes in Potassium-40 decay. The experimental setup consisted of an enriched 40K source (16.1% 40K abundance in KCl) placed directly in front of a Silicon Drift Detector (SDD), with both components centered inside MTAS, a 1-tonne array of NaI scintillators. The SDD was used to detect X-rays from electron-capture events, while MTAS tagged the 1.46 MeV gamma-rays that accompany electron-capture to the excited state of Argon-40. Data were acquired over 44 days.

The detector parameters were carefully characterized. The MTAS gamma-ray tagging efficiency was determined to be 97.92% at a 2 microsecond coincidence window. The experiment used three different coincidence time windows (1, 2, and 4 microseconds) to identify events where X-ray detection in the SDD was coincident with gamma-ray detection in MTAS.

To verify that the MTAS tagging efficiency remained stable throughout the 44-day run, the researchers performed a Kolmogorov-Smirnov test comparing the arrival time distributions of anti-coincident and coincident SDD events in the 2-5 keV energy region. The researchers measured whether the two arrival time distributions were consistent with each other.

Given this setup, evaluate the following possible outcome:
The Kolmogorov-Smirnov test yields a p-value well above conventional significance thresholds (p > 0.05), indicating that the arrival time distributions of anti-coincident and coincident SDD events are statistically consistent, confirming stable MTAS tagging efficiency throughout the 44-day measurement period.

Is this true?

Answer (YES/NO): YES